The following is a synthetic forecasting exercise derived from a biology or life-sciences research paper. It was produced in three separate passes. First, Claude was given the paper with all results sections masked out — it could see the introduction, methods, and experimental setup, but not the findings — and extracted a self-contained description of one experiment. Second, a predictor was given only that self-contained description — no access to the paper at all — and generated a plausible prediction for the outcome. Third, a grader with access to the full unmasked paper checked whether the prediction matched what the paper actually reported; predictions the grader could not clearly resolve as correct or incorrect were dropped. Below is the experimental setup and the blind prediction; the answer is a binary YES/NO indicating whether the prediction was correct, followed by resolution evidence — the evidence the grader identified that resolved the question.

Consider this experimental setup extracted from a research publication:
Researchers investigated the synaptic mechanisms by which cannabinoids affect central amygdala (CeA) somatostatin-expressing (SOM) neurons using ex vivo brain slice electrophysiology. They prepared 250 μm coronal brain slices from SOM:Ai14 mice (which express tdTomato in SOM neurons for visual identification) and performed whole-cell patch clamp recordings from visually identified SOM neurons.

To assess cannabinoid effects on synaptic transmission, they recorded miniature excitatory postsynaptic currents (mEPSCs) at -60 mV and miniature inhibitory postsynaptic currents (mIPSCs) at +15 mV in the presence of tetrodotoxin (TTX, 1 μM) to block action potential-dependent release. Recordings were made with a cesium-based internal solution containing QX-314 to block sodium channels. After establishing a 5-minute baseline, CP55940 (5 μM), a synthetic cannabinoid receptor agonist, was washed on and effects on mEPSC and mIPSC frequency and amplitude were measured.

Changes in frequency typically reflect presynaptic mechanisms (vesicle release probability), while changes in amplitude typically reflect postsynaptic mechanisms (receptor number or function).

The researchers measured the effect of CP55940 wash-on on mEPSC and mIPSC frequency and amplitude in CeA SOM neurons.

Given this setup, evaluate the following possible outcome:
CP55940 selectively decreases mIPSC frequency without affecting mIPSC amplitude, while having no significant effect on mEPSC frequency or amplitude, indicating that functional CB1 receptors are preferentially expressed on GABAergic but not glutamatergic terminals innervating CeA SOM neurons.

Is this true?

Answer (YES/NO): NO